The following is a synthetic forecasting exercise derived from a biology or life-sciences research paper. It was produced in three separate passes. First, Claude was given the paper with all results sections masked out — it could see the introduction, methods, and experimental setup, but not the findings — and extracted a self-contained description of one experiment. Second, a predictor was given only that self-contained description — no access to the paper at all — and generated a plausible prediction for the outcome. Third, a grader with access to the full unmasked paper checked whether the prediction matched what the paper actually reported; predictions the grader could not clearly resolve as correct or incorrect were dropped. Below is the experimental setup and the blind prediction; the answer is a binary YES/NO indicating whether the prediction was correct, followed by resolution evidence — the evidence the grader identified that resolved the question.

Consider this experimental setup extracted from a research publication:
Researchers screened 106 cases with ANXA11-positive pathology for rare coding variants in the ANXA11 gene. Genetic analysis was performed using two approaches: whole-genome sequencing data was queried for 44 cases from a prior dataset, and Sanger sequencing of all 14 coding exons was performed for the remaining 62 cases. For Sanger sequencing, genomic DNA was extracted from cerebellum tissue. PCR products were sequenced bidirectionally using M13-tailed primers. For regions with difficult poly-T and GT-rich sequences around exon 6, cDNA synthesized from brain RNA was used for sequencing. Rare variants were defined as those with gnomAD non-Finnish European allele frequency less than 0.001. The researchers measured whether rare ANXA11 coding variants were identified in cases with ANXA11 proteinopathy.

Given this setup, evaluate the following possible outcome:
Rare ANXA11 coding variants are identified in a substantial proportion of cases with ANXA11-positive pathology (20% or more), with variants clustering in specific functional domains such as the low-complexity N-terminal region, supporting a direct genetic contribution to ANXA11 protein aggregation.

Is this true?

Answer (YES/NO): NO